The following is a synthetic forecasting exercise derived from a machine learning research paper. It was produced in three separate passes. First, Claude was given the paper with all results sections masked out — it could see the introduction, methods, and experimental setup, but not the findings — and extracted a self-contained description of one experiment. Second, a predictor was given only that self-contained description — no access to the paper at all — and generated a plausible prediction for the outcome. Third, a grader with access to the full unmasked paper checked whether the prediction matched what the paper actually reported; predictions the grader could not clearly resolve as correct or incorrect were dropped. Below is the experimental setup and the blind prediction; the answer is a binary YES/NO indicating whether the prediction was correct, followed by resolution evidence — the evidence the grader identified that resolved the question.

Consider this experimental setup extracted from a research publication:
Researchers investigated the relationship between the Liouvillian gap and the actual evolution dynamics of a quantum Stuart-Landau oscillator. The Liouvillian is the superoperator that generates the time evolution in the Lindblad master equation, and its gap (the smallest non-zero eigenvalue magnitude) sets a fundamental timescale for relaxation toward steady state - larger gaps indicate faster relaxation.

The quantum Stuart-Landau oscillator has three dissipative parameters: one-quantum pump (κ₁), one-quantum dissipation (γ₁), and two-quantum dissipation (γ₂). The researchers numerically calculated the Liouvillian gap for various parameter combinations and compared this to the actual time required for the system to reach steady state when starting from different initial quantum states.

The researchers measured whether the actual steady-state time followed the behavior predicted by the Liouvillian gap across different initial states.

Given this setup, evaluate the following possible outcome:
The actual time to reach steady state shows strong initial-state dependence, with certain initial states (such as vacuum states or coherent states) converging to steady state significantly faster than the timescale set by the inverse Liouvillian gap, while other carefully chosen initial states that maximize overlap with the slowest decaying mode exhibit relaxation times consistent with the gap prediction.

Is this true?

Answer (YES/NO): NO